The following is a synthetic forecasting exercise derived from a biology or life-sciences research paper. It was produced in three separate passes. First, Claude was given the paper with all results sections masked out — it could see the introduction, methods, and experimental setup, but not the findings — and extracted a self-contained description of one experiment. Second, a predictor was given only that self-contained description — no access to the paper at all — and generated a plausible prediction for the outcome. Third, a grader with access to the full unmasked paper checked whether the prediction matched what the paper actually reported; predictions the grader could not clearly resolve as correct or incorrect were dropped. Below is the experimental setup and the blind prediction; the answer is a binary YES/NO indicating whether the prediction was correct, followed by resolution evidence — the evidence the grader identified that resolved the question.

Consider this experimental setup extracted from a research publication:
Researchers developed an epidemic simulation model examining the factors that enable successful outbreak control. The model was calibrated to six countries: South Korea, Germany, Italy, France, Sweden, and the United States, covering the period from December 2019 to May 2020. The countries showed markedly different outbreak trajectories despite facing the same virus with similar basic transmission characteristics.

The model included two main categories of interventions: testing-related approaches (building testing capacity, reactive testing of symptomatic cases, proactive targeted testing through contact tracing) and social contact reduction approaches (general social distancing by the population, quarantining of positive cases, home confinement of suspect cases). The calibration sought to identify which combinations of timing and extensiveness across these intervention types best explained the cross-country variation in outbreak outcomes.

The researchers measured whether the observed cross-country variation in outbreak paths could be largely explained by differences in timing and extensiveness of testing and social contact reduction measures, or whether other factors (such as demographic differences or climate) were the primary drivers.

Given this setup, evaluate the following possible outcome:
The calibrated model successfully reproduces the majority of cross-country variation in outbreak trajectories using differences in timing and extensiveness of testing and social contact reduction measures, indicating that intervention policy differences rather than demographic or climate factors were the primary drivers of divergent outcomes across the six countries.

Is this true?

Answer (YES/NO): YES